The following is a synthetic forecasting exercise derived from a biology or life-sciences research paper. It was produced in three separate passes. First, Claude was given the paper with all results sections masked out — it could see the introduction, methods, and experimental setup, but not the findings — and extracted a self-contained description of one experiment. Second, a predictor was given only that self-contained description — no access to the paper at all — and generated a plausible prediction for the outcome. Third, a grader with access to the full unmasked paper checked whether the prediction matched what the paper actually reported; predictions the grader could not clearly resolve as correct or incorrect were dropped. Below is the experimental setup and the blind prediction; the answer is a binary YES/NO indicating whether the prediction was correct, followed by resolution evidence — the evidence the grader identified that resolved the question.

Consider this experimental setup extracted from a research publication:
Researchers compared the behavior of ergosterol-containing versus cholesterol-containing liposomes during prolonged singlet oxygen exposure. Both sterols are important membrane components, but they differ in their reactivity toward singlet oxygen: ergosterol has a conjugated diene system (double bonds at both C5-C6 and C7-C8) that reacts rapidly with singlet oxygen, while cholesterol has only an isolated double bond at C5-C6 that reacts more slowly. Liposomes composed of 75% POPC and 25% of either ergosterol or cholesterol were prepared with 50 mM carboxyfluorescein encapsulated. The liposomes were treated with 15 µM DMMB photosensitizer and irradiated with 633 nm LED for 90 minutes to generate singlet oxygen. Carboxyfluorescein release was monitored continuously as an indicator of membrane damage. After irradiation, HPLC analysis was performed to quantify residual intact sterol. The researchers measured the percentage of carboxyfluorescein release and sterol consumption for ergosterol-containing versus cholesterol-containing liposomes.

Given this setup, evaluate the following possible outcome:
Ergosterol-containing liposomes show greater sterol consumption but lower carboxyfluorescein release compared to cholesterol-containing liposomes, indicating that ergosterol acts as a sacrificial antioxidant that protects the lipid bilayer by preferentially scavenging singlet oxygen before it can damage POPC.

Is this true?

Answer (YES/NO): NO